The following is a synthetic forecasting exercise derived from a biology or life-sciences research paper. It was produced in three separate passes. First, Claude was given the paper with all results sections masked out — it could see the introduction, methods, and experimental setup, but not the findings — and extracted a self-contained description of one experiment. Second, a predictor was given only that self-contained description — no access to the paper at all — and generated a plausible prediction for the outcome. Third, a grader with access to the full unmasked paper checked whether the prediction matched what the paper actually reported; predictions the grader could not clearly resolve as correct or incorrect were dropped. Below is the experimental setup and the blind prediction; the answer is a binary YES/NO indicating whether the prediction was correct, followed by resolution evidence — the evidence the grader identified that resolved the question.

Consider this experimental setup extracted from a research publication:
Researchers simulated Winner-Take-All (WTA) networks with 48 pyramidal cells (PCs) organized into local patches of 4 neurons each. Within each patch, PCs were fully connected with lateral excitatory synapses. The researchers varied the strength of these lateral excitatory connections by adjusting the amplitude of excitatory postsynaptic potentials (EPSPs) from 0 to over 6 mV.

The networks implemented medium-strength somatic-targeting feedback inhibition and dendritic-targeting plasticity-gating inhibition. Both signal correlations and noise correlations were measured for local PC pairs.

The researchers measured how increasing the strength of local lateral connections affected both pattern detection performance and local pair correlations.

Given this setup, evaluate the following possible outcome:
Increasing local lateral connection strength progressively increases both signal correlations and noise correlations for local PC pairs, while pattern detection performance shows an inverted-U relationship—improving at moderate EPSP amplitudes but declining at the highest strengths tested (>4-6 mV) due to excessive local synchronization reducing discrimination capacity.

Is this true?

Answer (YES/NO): NO